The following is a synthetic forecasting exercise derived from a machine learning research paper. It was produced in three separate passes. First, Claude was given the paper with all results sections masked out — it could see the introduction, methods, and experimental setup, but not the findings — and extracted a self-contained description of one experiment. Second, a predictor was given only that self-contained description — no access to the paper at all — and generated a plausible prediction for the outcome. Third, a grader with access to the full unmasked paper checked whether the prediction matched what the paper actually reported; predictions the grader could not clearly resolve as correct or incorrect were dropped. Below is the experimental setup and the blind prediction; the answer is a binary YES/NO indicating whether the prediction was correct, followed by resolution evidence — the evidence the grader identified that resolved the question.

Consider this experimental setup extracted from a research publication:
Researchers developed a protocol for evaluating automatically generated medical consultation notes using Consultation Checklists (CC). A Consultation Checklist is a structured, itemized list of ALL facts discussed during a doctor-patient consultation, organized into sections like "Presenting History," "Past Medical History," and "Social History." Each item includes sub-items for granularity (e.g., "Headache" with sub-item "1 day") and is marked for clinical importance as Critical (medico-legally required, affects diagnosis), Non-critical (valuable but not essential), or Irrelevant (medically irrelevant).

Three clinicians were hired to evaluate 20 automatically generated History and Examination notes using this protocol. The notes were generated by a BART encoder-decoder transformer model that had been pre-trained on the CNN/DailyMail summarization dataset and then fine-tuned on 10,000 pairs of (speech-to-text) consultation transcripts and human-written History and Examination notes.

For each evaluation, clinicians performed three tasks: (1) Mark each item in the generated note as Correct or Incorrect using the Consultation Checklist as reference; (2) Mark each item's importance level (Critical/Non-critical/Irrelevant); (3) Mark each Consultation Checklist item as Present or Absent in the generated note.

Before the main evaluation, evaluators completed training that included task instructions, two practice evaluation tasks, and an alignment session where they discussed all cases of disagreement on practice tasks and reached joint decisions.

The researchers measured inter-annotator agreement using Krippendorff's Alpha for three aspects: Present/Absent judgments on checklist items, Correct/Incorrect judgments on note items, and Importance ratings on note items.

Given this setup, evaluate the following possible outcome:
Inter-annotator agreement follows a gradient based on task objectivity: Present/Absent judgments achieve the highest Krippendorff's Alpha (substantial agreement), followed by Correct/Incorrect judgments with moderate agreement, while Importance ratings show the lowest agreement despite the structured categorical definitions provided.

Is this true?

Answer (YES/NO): YES